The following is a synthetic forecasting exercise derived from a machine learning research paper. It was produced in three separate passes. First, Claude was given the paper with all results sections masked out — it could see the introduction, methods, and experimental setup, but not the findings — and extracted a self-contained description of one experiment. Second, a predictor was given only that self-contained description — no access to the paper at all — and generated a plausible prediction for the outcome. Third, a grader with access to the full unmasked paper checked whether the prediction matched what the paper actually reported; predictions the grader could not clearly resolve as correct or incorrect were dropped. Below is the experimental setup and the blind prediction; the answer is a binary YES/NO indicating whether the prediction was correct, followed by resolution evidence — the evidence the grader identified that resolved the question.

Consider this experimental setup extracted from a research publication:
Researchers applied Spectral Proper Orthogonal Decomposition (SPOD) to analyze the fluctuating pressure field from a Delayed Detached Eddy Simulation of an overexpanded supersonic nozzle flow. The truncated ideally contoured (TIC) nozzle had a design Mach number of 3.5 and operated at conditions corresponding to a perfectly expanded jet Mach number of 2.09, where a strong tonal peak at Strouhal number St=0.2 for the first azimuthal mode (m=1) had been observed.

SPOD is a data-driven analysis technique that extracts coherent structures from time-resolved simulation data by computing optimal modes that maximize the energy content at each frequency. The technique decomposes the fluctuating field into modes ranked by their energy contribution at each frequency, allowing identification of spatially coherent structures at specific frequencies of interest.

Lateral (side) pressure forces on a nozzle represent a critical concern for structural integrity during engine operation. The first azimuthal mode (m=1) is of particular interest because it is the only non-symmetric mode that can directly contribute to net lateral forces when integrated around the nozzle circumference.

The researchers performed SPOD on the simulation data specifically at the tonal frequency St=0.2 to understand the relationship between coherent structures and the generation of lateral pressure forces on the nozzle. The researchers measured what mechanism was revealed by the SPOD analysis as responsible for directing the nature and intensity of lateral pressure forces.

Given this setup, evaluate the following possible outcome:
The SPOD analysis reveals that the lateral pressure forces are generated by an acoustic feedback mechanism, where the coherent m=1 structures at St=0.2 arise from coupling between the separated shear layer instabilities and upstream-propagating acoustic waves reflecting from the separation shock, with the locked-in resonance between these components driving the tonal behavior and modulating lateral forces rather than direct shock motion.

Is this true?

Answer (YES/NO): NO